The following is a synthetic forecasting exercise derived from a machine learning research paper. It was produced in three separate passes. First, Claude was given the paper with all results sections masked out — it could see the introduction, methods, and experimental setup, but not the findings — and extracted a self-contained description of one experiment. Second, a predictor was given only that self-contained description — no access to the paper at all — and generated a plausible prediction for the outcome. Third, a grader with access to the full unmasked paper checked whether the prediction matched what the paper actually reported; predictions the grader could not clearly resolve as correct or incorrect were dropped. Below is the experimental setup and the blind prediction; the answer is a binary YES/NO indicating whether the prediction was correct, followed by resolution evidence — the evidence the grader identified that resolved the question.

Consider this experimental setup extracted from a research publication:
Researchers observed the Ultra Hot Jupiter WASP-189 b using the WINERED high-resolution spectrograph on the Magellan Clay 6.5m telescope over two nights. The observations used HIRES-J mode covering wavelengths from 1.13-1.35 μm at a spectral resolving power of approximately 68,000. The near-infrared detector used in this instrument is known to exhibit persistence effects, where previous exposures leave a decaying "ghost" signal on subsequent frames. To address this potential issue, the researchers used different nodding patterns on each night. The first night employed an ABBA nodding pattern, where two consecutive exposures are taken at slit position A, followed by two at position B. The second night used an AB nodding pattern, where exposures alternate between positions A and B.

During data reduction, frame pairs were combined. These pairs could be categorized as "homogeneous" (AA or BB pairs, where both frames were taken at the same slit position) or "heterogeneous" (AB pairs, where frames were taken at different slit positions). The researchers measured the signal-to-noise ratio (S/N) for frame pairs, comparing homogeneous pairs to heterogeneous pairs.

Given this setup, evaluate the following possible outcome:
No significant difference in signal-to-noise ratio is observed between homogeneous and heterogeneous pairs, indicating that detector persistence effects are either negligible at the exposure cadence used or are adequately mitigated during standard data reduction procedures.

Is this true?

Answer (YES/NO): NO